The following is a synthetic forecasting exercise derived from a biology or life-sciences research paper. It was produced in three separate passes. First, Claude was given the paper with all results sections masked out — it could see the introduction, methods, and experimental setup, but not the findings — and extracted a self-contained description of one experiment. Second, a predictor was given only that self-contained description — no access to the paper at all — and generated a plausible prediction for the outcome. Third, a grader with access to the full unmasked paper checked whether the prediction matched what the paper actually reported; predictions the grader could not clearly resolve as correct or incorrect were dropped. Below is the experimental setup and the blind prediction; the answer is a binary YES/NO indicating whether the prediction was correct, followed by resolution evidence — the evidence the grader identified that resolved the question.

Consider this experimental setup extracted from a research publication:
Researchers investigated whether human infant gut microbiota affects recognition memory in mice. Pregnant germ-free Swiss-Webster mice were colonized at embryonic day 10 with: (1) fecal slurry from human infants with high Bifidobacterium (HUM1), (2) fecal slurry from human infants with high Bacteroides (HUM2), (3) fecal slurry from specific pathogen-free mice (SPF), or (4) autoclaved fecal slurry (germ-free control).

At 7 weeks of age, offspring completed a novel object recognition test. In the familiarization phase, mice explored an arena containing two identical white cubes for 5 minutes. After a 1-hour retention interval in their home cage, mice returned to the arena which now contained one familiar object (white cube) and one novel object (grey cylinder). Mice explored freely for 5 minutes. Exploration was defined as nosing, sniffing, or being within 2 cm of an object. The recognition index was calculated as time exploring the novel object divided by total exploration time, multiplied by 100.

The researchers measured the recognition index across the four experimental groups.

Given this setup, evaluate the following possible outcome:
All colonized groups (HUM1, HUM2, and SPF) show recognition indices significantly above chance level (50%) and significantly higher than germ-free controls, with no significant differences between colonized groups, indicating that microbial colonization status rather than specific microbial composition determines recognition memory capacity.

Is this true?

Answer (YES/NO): NO